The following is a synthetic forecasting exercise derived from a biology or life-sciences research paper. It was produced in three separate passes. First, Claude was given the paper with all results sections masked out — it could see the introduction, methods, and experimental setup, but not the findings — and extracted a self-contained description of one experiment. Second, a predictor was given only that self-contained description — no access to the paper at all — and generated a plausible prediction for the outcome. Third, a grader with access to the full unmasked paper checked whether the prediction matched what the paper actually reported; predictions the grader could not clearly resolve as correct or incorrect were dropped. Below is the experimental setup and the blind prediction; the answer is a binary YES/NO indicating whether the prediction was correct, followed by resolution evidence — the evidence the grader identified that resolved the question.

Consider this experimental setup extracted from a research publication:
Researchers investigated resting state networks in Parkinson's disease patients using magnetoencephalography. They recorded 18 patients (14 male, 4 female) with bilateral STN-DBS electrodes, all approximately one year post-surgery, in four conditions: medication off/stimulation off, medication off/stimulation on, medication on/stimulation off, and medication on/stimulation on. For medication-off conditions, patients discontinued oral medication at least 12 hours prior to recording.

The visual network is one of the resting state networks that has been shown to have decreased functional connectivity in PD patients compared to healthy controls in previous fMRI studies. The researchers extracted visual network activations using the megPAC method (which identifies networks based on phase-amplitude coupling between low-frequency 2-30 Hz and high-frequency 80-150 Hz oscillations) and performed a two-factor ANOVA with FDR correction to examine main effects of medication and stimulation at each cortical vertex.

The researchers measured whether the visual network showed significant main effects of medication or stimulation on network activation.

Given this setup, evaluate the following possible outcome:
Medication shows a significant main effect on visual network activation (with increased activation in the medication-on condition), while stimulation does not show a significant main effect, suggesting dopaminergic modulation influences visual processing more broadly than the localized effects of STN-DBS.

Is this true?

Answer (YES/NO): NO